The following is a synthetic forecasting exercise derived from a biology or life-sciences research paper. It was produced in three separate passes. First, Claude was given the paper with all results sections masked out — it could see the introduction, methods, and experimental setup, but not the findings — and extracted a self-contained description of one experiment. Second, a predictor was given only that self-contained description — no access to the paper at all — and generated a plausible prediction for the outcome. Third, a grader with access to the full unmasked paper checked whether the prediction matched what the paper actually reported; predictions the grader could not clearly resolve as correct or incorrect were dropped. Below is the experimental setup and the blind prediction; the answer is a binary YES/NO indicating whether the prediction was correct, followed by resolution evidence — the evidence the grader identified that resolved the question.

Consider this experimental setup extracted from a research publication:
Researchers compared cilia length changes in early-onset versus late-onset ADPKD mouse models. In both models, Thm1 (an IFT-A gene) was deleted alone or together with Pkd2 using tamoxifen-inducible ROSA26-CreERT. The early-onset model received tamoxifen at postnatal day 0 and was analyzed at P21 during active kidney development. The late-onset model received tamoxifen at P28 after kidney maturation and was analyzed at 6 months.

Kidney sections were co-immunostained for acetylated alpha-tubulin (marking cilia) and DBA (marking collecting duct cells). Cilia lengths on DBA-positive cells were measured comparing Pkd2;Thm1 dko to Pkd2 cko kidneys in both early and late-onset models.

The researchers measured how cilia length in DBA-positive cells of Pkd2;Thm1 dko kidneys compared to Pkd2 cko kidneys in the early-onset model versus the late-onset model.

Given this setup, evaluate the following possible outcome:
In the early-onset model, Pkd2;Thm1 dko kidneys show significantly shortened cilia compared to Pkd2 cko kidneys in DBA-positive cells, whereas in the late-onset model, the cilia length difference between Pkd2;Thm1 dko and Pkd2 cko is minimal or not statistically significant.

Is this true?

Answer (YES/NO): NO